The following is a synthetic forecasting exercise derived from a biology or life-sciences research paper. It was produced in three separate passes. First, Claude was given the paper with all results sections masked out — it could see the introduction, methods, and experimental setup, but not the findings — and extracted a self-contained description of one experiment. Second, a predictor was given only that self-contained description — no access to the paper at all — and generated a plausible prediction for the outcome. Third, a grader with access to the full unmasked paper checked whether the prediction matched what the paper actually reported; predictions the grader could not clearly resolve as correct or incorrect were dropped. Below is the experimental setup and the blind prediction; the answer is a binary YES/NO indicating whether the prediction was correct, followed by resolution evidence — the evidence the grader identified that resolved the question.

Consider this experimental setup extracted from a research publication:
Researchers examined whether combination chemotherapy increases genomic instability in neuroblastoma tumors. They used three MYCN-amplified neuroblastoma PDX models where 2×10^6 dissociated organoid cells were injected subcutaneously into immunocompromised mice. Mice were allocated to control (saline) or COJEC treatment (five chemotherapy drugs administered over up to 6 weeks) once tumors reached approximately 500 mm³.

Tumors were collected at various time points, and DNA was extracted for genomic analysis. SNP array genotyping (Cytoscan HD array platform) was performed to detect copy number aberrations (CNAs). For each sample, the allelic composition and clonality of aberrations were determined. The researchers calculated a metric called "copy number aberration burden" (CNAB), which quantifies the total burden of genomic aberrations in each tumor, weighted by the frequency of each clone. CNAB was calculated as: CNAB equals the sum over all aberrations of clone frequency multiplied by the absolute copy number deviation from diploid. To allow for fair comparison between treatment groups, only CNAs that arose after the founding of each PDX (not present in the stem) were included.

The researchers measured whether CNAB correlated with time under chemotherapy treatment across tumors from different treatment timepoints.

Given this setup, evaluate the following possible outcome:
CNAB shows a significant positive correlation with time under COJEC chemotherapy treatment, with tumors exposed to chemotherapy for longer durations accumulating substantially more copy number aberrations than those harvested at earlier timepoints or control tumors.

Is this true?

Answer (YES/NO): NO